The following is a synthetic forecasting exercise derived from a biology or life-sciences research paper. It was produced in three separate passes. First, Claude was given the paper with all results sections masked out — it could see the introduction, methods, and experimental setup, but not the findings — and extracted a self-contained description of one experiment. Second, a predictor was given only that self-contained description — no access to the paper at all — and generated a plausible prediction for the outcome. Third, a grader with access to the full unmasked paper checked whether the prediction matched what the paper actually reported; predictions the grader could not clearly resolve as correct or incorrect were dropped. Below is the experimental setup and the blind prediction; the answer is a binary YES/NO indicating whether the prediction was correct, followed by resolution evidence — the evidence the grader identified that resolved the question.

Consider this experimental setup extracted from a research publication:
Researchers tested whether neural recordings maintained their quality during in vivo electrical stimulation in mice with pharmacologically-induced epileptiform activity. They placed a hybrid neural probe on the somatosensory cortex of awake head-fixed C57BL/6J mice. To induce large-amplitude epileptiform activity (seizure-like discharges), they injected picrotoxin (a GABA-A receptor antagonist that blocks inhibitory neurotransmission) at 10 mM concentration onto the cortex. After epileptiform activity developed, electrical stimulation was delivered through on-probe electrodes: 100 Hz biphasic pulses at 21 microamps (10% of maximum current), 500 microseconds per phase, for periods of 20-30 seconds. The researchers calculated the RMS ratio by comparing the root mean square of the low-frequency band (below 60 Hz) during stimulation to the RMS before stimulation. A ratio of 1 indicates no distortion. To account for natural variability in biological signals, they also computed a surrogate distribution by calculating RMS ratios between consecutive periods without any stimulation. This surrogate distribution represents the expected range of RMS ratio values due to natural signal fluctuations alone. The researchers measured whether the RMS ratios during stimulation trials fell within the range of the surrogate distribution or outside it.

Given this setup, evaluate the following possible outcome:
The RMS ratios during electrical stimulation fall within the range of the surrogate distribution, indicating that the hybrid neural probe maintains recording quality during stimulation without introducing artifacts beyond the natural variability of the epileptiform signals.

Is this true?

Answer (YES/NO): YES